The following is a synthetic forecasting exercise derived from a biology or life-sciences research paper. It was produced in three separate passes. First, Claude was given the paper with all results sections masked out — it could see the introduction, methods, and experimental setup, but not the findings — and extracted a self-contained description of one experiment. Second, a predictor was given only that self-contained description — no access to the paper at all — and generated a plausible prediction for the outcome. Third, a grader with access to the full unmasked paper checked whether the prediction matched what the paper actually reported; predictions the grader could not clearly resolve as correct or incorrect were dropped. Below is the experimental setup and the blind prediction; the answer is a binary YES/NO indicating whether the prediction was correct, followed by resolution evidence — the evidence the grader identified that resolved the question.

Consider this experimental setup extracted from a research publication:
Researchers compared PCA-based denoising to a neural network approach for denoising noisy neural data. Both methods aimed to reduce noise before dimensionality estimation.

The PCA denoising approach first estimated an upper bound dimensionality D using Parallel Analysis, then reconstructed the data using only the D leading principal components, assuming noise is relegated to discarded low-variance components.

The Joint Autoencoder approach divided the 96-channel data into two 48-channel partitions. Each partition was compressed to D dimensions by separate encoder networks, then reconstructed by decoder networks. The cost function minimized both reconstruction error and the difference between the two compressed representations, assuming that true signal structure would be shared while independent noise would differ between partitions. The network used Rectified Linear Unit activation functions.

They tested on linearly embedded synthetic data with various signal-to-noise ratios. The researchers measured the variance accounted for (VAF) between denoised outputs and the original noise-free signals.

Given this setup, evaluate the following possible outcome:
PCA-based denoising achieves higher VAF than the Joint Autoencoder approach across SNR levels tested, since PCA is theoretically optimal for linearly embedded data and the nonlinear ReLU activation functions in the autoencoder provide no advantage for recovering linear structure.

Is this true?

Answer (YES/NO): NO